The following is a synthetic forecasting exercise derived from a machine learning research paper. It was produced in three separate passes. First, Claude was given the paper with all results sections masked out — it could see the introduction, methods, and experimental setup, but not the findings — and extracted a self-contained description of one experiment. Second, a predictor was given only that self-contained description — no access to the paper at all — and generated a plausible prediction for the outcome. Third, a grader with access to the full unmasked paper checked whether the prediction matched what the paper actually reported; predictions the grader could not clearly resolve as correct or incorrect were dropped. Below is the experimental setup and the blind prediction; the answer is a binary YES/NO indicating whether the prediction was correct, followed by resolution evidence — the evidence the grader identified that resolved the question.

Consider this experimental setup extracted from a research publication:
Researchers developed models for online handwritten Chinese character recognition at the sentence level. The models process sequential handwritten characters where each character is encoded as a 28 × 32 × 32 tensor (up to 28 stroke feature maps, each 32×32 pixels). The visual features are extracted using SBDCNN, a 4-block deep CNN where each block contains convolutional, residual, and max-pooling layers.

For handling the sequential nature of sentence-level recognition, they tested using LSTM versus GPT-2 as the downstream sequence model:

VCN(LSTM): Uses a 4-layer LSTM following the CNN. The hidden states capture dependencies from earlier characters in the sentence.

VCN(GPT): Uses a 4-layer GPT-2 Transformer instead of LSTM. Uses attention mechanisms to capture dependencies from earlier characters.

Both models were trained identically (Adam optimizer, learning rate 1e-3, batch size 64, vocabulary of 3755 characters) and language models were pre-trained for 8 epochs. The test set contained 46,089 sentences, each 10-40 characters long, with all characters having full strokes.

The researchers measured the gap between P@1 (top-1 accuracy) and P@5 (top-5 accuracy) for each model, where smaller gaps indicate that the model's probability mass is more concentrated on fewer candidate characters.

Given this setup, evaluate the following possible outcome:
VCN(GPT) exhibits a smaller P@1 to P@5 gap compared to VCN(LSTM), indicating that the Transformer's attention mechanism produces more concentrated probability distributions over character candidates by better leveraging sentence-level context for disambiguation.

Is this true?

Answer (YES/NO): YES